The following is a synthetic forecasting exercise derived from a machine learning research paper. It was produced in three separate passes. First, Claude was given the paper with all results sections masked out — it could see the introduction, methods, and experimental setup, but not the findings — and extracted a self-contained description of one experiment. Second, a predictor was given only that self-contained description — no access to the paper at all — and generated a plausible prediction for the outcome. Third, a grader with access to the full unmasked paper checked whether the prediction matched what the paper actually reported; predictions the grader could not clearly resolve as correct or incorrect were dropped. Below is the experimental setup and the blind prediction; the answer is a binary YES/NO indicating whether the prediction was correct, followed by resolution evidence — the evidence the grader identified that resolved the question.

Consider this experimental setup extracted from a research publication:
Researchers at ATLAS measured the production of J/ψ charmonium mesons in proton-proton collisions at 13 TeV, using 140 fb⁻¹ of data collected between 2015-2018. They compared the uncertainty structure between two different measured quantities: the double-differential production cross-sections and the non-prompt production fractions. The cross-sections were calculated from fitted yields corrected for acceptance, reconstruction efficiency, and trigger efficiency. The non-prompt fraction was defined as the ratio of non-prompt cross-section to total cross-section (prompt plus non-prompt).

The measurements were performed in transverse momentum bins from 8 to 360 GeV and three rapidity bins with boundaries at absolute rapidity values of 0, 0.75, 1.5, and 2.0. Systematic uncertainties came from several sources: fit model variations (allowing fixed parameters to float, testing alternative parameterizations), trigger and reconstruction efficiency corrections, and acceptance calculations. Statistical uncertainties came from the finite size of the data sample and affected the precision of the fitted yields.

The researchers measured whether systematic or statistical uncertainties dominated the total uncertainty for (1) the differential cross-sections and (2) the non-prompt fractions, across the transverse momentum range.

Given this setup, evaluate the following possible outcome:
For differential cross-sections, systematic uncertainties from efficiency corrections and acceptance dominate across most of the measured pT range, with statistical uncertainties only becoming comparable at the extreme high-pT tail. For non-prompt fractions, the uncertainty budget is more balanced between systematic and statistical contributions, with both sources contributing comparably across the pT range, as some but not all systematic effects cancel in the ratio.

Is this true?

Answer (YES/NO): NO